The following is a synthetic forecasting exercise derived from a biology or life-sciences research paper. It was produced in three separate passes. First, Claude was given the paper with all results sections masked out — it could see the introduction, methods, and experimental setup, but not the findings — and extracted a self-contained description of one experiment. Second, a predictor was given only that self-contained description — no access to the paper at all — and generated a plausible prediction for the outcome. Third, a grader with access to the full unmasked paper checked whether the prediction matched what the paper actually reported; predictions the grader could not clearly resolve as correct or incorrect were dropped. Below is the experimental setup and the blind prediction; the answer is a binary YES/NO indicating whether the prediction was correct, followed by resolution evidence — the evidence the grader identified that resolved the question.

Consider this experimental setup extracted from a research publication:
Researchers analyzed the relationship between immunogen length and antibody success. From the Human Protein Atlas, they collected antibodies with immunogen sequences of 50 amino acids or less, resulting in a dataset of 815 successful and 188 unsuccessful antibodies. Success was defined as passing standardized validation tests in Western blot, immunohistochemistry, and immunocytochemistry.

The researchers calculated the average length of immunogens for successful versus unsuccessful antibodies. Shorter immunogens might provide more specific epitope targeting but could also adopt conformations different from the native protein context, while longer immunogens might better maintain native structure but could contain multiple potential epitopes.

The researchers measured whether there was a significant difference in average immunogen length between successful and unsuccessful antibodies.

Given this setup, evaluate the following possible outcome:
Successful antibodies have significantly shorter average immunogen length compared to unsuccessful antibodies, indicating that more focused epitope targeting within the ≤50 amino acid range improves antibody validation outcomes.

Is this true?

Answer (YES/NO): NO